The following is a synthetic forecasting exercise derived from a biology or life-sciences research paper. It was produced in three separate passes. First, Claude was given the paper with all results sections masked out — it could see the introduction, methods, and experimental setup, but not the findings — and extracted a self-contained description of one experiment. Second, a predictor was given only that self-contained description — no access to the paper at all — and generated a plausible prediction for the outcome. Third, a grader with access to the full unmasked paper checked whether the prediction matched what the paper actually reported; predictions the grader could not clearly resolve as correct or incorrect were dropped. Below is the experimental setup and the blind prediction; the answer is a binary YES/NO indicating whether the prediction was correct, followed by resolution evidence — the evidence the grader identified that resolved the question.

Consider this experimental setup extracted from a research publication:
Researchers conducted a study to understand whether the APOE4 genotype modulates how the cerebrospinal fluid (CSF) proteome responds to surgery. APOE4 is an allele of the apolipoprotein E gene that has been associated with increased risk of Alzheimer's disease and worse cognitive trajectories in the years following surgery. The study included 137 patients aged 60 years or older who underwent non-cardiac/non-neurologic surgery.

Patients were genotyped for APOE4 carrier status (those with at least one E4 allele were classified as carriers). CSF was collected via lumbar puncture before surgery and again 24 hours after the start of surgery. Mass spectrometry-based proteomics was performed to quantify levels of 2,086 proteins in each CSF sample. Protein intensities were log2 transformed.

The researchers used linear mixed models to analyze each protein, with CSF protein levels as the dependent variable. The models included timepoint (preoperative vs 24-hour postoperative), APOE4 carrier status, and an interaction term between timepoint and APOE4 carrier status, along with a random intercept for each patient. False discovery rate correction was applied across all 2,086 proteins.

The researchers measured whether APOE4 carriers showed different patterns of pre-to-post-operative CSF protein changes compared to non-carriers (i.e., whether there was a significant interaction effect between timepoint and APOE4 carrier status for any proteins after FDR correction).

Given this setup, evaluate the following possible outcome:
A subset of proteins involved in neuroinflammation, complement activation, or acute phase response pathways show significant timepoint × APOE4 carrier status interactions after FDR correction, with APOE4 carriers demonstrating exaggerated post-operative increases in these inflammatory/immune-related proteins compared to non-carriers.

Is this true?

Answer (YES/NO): NO